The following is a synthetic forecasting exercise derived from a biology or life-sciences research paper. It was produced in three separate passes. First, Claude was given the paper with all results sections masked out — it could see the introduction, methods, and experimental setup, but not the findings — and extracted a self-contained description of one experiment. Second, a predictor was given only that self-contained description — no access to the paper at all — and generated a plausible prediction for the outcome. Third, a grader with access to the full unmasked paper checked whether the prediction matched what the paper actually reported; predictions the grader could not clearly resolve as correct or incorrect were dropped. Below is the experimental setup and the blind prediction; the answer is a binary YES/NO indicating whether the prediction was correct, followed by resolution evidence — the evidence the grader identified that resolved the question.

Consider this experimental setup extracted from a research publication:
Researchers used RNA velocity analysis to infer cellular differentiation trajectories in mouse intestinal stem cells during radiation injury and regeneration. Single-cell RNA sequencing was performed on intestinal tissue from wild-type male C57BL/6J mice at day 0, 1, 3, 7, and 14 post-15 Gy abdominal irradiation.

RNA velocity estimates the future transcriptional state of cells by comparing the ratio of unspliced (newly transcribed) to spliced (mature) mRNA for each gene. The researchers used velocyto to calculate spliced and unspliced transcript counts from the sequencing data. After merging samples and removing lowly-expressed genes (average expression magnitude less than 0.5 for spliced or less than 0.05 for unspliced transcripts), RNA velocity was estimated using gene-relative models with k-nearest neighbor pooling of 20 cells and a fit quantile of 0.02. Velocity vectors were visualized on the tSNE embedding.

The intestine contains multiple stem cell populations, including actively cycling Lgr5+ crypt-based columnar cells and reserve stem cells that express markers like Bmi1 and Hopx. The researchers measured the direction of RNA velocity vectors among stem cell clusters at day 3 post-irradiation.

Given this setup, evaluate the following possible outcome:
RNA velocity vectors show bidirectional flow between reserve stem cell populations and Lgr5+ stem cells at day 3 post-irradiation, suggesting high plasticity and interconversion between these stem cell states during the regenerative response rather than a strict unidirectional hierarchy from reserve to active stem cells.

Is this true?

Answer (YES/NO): NO